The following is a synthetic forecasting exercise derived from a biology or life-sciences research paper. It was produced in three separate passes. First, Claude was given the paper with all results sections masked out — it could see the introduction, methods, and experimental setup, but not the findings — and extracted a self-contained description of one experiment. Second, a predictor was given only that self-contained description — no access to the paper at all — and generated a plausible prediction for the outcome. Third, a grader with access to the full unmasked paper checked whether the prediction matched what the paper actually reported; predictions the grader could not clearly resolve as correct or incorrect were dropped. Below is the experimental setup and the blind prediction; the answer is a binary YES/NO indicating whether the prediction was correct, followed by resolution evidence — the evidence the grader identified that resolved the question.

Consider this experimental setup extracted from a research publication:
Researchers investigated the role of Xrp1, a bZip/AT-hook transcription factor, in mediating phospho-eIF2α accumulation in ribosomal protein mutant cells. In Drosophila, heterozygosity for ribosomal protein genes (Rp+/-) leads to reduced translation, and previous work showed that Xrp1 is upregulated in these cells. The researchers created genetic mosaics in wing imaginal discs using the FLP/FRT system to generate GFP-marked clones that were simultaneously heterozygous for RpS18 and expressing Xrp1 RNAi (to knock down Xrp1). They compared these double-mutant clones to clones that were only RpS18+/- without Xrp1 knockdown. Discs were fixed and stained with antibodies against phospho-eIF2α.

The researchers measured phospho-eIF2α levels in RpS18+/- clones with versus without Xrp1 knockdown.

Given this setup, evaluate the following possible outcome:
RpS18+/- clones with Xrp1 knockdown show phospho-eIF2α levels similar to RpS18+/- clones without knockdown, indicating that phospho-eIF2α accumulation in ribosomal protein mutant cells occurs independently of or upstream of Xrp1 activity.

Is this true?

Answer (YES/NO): NO